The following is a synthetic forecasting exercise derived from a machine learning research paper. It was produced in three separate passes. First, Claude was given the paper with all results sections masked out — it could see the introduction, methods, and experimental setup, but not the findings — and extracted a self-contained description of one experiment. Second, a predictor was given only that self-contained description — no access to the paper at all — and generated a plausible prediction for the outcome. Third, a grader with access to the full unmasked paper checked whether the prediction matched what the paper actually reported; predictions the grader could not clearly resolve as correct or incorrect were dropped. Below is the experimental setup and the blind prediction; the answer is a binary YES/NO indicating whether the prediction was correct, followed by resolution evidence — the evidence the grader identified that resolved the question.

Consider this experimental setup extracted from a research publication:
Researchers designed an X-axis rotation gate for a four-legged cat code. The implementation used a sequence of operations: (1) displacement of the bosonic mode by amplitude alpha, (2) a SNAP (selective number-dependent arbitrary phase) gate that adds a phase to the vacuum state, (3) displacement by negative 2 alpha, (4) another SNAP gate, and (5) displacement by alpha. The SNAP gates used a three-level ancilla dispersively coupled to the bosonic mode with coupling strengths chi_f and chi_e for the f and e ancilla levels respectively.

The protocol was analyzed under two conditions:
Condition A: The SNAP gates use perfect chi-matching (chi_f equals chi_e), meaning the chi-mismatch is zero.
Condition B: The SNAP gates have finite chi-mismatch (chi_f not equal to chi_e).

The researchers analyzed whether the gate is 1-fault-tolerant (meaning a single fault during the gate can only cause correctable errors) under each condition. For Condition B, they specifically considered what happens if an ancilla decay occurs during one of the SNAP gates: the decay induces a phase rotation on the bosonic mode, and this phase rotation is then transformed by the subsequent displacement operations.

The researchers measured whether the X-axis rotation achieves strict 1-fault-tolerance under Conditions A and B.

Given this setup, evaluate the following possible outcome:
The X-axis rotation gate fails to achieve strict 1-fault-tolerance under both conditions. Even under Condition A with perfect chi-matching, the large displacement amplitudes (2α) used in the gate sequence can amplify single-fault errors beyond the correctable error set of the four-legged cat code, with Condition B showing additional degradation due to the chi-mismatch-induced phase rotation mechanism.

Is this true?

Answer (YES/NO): NO